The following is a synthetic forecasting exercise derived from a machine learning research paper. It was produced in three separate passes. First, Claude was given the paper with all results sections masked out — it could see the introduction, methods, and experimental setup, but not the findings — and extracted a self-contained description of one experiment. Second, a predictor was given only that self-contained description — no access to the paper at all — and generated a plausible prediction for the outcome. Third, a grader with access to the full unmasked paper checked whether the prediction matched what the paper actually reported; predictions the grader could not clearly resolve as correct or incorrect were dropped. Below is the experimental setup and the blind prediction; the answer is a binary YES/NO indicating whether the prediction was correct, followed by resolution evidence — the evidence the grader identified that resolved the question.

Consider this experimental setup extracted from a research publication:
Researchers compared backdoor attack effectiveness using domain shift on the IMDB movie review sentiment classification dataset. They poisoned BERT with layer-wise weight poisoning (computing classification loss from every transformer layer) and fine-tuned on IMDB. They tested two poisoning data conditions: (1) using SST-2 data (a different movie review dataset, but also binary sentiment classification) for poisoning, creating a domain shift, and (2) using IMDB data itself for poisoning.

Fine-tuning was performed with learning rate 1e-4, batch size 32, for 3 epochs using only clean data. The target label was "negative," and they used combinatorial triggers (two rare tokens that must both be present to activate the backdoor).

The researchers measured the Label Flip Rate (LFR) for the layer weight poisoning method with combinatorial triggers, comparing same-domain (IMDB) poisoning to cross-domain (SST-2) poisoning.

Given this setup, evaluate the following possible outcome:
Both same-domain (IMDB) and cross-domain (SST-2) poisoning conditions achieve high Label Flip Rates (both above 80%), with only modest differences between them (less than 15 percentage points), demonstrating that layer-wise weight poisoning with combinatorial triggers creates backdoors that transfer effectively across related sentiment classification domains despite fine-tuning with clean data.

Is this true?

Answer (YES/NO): NO